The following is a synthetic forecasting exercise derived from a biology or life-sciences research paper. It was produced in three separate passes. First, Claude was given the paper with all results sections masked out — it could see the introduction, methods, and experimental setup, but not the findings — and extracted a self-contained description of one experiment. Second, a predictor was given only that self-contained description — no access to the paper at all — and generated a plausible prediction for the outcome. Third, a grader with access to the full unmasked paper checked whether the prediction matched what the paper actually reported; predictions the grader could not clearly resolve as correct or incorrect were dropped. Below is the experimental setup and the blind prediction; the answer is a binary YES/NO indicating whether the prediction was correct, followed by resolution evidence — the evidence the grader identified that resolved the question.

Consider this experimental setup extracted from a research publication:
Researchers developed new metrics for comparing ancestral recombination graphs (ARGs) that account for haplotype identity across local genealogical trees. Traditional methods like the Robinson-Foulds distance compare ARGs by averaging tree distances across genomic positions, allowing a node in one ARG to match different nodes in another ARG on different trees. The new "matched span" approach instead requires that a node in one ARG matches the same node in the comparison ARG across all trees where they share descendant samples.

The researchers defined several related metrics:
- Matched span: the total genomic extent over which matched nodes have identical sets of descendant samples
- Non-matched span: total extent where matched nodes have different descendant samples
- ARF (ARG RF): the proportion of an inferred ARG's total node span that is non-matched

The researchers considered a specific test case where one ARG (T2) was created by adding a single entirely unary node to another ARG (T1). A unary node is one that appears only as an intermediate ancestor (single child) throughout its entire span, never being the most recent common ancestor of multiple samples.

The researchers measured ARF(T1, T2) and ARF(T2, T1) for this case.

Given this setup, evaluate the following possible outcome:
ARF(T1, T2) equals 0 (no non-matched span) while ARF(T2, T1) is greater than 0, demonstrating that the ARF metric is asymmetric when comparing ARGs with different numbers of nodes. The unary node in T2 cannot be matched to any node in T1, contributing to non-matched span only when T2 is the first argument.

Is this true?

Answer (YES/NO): NO